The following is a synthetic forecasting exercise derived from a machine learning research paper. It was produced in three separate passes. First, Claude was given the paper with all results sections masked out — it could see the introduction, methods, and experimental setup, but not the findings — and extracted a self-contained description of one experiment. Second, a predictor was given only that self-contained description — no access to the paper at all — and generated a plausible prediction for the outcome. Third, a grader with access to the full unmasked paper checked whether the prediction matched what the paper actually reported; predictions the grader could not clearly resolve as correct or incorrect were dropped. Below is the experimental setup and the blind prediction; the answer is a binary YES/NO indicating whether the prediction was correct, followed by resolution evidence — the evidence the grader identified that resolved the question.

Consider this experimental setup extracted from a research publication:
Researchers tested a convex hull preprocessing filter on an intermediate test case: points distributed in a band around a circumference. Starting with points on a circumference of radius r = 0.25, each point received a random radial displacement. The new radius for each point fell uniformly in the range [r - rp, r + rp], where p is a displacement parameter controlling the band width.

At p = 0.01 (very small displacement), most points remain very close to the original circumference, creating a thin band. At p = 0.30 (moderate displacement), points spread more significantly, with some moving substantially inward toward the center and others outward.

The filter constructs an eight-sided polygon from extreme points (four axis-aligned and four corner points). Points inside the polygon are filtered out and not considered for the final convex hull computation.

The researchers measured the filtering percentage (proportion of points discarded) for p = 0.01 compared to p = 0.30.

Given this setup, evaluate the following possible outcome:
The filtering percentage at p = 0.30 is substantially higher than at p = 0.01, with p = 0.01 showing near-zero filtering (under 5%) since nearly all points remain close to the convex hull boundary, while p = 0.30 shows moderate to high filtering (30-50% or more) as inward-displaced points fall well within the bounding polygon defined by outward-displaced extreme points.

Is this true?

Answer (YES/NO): NO